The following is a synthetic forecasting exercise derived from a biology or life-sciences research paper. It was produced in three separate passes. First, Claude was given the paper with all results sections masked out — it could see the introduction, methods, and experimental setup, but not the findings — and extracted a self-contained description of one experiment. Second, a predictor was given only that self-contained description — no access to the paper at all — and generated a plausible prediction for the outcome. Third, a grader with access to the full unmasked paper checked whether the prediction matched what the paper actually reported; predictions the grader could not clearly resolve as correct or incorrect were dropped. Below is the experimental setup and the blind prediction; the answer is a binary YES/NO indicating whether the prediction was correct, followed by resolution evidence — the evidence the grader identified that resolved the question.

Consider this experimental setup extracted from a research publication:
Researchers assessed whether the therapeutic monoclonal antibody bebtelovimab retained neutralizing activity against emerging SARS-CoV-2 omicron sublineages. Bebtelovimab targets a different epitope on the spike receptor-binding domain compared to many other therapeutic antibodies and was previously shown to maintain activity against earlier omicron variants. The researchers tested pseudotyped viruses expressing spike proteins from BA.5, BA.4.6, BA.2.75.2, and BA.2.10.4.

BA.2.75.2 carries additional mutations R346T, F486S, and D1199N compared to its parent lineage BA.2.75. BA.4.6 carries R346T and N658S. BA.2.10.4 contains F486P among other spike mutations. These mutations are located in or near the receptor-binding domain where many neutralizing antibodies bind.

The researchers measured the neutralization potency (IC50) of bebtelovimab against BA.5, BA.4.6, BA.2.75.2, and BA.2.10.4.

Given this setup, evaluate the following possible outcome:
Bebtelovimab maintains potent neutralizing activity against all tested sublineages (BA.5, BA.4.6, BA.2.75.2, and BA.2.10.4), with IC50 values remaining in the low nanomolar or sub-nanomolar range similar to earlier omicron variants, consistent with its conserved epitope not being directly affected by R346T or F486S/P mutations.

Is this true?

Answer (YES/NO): YES